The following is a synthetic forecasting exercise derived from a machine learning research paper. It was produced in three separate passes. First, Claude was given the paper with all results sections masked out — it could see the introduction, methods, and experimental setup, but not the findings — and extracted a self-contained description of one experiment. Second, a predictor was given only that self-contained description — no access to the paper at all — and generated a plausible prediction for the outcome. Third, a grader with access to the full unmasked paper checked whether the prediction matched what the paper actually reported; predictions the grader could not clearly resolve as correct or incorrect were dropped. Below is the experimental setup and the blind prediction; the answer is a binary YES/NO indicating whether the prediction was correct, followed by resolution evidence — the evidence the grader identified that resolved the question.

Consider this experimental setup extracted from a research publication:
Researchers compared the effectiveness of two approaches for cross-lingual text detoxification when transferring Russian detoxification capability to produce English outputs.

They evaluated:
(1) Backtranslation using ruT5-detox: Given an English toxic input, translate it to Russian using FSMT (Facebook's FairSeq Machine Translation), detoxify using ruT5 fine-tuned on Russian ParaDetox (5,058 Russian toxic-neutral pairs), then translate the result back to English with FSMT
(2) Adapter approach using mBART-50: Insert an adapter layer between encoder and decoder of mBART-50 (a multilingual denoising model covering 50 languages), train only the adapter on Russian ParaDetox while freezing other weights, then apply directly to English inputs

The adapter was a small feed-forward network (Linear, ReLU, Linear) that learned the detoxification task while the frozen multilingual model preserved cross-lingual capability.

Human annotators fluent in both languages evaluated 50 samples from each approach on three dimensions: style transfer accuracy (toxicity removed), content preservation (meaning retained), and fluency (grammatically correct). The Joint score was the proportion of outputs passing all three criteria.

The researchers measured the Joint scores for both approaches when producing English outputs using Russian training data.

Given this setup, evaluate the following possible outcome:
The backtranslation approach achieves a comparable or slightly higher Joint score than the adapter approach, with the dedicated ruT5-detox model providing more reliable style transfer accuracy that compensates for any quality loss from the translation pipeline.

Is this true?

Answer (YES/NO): NO